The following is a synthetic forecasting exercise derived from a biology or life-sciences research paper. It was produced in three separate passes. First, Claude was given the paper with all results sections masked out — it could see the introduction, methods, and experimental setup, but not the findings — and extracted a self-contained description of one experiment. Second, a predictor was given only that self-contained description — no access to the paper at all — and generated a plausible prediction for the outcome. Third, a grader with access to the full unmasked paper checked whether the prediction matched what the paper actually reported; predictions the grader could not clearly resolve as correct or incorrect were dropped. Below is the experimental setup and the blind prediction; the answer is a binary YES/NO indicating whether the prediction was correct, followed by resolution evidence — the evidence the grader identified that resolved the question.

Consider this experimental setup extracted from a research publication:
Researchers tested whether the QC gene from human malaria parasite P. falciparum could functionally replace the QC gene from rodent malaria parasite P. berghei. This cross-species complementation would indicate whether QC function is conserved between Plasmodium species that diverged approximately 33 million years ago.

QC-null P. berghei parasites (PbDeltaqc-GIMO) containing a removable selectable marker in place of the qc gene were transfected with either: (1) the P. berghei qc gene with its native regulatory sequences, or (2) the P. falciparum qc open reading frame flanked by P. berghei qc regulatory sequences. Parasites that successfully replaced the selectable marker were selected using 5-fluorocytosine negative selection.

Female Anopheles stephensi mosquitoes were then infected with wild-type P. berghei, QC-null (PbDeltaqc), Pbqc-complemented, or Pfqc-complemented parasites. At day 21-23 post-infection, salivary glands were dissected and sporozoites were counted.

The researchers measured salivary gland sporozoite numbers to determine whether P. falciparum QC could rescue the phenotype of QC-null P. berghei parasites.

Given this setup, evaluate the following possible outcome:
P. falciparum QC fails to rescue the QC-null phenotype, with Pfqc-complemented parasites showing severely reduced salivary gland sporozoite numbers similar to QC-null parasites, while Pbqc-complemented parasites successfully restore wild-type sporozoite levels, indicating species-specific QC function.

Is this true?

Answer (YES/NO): NO